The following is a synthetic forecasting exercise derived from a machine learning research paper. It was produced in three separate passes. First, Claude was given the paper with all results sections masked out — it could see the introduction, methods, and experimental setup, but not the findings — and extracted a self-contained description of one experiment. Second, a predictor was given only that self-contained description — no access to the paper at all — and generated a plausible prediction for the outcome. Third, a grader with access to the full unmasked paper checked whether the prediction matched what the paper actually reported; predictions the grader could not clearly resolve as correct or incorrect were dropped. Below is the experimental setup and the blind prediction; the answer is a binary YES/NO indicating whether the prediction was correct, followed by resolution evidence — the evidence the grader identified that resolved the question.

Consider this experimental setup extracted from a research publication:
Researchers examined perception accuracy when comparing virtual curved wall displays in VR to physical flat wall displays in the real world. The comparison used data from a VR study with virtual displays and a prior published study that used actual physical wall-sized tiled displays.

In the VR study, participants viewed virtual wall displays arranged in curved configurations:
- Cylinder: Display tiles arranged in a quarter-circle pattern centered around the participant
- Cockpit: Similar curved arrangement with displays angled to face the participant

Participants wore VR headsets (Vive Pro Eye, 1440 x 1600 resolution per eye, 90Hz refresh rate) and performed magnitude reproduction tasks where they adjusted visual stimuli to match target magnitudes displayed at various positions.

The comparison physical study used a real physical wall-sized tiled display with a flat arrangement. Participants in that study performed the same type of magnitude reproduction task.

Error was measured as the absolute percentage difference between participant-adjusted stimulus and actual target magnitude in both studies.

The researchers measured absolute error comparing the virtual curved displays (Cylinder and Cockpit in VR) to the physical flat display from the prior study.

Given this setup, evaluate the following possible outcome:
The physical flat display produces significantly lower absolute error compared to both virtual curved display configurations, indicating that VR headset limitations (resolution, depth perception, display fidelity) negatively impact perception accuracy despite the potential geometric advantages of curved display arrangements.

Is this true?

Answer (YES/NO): NO